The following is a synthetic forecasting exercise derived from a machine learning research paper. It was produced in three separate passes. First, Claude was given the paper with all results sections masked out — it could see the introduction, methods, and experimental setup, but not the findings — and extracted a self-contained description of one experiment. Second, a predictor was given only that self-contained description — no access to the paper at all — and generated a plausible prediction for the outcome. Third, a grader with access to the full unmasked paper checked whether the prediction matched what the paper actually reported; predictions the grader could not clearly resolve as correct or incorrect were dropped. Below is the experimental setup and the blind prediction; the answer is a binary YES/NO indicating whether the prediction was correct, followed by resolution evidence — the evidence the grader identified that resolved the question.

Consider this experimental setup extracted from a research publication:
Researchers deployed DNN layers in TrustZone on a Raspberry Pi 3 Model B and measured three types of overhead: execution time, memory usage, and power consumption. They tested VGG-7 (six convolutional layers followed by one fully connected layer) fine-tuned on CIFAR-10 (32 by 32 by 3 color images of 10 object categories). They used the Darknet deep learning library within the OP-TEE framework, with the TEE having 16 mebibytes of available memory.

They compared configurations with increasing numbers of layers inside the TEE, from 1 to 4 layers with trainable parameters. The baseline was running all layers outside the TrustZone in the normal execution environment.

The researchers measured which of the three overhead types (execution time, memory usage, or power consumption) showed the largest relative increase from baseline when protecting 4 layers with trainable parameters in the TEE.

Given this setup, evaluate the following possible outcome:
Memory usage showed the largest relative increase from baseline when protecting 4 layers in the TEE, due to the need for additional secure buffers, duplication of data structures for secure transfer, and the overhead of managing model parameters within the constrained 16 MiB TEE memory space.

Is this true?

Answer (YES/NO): YES